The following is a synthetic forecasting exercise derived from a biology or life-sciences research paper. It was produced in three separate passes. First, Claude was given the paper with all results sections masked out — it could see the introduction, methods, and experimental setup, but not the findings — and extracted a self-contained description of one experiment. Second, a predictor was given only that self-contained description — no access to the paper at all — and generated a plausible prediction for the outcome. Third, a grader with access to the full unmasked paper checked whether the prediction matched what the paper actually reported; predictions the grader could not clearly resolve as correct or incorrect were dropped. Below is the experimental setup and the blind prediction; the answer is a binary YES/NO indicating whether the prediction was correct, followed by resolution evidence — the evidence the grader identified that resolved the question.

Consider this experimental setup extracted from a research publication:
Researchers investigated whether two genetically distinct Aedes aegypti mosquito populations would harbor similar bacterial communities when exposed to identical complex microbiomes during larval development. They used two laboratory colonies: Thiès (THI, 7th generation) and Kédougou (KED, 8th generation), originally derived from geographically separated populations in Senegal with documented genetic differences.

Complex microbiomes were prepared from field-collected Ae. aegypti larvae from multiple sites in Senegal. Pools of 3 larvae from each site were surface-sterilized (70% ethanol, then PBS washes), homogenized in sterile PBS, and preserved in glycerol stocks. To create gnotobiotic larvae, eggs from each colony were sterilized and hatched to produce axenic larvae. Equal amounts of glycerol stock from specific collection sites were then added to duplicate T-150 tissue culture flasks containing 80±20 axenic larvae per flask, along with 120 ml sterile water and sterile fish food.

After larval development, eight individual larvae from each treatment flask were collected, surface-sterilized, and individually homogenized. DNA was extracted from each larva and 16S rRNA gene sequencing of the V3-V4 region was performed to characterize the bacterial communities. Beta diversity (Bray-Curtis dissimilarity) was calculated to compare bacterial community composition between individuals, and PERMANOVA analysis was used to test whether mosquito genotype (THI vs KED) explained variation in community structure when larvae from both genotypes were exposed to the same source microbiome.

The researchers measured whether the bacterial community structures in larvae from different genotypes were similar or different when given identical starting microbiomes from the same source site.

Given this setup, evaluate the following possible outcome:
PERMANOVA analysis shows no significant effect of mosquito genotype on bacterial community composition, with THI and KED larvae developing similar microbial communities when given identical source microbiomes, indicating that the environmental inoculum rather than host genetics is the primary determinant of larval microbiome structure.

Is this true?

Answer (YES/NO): NO